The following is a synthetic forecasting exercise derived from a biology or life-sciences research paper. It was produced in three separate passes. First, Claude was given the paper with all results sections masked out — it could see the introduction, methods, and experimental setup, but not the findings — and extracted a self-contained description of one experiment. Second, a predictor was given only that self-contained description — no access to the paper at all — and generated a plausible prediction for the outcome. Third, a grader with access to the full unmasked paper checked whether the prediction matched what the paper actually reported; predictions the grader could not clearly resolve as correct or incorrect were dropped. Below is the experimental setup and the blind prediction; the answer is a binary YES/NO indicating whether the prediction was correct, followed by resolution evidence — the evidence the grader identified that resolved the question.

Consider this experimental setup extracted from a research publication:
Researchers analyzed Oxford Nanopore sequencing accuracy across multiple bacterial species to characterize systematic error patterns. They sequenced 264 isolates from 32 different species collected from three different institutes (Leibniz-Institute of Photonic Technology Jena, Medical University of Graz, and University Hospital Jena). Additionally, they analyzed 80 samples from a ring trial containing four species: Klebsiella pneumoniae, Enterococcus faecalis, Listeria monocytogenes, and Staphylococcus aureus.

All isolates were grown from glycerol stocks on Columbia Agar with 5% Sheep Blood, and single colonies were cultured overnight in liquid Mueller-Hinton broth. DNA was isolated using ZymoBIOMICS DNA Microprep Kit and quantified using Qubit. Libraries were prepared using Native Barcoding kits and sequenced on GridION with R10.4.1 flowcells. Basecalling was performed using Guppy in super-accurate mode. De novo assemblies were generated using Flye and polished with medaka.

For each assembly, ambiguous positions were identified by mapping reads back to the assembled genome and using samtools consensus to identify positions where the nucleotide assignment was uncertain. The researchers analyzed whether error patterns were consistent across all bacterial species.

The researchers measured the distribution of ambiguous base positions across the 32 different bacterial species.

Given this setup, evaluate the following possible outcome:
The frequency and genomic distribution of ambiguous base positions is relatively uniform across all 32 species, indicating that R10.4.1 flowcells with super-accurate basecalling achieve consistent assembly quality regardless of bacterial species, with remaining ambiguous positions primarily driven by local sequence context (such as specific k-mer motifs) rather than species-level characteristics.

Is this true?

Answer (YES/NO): NO